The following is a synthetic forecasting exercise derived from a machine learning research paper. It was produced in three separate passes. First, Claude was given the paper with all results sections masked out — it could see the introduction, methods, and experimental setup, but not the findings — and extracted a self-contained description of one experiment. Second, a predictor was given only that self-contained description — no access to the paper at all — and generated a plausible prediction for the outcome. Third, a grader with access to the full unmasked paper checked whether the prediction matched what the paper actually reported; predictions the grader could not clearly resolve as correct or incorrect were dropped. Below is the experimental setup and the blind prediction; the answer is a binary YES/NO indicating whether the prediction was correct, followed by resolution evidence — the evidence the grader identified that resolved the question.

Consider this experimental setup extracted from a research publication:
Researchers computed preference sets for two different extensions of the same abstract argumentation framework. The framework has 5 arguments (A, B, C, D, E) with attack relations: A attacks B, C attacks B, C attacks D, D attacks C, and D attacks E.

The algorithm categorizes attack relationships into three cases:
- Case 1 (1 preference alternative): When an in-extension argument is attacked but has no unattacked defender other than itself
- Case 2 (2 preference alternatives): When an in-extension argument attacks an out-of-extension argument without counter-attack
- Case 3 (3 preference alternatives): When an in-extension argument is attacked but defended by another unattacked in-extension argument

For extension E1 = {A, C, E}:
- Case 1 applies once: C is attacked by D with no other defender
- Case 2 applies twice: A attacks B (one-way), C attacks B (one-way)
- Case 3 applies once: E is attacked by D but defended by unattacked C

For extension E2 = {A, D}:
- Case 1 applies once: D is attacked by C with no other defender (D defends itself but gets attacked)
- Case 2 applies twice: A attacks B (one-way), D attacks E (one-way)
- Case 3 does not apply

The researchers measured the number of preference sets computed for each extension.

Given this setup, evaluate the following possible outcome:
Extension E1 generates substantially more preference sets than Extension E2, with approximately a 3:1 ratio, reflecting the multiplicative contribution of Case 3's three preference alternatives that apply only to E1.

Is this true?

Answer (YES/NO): YES